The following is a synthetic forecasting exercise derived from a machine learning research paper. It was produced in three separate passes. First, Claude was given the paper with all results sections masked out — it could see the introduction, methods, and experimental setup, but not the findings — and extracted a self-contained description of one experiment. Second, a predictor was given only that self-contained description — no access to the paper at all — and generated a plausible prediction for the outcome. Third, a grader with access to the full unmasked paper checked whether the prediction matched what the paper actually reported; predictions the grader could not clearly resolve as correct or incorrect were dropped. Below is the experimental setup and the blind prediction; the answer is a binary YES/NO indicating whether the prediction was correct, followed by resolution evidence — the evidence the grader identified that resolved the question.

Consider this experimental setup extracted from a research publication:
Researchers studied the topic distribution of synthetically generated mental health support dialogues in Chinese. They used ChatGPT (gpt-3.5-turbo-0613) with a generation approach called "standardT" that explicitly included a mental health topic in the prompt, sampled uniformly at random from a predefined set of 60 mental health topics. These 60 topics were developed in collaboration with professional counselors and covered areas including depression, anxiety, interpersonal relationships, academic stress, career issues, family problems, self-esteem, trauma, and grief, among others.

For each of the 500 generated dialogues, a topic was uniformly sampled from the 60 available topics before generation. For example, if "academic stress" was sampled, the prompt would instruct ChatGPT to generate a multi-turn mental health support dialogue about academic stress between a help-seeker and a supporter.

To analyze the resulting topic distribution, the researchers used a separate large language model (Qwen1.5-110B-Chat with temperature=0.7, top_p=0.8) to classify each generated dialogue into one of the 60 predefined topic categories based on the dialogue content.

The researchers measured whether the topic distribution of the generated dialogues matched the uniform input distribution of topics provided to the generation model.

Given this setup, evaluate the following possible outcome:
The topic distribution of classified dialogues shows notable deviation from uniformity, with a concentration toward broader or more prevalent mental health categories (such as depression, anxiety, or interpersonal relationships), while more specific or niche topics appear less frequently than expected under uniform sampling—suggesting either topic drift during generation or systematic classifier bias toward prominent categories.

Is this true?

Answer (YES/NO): NO